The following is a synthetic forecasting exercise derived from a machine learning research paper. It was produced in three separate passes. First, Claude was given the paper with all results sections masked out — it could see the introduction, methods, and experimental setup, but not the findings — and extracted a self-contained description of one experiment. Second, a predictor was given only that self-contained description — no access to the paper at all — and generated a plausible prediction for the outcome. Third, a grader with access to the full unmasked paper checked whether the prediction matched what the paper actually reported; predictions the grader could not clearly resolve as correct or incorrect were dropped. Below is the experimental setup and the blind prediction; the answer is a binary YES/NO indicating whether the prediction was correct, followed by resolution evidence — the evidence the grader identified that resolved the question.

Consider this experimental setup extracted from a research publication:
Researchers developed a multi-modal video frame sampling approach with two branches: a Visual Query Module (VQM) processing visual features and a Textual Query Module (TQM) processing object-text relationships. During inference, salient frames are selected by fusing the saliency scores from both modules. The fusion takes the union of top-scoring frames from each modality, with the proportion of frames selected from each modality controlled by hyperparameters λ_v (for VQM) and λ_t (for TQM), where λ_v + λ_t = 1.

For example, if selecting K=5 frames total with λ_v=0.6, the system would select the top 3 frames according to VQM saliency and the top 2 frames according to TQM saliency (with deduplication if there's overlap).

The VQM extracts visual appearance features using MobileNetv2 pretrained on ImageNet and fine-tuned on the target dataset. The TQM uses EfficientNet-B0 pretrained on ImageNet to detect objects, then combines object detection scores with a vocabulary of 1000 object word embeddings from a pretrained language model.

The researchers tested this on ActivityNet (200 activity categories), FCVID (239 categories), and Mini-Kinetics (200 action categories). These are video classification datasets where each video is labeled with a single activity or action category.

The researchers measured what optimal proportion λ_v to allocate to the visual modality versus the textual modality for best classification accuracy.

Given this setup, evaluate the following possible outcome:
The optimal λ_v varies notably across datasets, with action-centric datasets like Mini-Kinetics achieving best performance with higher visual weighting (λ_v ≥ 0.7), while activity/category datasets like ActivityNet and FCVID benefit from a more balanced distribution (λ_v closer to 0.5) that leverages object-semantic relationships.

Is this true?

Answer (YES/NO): NO